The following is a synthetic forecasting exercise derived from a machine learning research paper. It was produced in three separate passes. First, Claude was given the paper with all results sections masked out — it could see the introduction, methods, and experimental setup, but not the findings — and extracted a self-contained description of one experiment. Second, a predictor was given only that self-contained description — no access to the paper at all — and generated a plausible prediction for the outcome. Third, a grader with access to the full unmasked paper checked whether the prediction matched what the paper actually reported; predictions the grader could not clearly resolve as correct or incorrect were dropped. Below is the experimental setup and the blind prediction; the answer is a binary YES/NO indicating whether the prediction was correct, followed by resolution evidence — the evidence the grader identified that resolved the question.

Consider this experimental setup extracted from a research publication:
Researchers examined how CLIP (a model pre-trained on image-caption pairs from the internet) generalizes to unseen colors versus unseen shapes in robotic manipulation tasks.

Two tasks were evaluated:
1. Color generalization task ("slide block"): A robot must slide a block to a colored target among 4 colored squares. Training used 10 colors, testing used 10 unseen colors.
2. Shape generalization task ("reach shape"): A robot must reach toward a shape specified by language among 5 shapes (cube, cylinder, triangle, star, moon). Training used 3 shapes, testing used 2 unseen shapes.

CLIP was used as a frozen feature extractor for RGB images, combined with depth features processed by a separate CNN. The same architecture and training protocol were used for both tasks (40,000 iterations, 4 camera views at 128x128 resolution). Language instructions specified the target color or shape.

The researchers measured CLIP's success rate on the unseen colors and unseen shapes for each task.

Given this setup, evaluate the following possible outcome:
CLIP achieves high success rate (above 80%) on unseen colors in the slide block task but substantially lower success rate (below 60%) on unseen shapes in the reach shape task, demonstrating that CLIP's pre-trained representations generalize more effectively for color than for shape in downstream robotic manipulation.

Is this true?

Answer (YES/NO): NO